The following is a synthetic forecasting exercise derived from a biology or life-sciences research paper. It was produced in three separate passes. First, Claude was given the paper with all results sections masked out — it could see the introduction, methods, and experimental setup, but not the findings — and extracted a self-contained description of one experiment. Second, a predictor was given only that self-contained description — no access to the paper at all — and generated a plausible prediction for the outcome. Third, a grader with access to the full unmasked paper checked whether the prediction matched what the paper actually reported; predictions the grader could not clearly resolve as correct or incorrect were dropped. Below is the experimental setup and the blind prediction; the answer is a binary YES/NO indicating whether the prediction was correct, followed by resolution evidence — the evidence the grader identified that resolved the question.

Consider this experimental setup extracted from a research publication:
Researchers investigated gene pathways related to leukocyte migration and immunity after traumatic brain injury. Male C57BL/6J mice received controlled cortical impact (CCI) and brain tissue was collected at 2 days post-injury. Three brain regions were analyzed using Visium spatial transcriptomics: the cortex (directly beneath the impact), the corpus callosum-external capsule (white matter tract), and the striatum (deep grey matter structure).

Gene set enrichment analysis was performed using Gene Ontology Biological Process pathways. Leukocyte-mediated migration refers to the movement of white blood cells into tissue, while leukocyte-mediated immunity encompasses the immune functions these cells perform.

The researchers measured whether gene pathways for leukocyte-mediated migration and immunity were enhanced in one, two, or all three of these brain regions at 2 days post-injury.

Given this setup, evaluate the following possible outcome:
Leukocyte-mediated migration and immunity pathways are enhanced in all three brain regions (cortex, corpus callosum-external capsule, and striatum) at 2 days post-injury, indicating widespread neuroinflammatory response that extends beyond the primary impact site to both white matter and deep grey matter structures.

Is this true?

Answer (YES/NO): YES